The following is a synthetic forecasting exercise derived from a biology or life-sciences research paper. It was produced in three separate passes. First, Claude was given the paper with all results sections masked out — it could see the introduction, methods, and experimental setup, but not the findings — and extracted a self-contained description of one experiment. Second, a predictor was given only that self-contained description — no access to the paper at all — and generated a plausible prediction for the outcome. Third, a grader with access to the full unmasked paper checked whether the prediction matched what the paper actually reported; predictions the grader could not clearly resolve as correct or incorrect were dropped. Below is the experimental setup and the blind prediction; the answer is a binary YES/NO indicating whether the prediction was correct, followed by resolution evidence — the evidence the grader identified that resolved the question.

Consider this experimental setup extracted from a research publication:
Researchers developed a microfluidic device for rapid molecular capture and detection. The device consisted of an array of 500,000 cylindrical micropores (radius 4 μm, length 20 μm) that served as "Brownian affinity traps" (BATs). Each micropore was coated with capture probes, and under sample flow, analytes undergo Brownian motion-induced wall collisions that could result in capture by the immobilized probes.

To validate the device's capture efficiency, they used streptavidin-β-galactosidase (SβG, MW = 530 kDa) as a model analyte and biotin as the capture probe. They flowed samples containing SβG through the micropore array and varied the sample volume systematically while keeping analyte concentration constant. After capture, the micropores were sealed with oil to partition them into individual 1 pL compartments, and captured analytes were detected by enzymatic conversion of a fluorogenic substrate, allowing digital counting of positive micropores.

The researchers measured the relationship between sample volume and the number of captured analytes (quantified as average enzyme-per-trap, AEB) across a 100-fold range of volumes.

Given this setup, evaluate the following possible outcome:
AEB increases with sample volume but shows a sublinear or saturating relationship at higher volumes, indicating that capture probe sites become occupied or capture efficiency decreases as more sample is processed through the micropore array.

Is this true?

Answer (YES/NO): NO